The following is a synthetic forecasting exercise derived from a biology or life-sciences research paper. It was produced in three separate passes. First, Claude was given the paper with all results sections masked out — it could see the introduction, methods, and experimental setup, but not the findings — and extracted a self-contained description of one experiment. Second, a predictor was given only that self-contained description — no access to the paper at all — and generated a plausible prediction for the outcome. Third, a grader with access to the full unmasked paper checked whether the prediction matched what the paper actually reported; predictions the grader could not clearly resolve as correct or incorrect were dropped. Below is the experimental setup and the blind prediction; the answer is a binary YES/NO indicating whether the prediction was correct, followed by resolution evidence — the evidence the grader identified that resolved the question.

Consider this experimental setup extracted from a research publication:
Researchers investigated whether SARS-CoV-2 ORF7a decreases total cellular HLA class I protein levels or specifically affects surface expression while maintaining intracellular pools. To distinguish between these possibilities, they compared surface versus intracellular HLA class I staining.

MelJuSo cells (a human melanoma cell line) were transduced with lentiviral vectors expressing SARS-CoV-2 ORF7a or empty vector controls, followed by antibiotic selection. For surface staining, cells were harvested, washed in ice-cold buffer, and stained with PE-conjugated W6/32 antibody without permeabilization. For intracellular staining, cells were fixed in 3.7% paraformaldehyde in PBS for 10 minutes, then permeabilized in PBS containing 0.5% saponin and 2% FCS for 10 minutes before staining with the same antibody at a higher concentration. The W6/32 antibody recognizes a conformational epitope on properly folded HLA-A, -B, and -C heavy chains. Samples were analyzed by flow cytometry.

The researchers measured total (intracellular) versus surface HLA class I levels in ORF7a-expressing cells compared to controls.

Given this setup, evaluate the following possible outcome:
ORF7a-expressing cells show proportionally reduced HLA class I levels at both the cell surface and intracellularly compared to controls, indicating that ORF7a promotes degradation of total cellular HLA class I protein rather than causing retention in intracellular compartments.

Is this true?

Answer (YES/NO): NO